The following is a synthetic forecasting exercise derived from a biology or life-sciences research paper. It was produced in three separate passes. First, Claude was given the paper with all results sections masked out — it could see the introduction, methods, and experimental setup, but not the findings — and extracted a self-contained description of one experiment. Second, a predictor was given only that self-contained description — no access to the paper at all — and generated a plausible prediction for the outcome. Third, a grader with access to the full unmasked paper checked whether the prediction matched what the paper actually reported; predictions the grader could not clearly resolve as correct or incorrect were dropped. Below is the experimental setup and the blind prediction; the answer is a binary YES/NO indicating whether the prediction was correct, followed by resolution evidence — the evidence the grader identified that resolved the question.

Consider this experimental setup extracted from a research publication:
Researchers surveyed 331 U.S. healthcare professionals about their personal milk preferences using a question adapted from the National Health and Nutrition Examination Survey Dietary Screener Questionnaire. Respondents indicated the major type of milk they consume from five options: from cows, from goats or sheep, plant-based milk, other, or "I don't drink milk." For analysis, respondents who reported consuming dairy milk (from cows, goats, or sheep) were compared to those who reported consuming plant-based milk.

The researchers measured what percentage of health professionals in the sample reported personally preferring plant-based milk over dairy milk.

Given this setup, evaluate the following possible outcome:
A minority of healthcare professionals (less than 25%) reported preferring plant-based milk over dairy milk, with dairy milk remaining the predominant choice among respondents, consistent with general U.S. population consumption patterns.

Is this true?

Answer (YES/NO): NO